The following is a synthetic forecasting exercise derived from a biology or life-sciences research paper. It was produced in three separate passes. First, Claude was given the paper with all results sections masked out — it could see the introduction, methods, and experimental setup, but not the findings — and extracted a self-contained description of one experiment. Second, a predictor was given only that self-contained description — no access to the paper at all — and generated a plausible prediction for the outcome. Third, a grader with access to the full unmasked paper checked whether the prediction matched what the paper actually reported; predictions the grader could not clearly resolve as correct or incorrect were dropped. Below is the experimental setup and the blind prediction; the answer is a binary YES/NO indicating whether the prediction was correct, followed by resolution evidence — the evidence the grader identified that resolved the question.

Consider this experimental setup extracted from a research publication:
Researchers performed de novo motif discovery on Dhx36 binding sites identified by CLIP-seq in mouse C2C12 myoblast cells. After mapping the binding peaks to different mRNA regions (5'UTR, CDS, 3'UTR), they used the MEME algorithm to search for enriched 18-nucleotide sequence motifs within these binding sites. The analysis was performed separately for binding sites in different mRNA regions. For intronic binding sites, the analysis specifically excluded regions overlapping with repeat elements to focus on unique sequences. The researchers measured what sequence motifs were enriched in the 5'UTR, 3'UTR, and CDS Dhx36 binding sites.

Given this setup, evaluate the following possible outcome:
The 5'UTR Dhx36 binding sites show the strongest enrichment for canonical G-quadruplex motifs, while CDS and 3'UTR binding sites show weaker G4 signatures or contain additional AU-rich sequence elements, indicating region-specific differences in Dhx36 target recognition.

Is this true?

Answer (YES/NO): NO